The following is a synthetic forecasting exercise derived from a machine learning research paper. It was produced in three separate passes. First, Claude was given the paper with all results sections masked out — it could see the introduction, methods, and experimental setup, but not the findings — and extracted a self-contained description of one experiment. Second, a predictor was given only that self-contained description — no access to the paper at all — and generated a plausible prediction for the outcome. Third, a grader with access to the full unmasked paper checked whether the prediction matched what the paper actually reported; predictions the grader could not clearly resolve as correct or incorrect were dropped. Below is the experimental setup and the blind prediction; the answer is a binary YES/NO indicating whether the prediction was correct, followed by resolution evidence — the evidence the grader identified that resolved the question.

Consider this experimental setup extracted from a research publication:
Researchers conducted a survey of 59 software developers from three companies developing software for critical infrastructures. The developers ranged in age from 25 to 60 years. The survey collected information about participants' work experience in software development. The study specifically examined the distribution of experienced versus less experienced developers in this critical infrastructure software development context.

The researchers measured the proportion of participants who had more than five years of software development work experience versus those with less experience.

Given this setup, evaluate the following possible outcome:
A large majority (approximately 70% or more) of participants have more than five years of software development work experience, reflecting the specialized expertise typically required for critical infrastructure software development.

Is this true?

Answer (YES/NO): NO